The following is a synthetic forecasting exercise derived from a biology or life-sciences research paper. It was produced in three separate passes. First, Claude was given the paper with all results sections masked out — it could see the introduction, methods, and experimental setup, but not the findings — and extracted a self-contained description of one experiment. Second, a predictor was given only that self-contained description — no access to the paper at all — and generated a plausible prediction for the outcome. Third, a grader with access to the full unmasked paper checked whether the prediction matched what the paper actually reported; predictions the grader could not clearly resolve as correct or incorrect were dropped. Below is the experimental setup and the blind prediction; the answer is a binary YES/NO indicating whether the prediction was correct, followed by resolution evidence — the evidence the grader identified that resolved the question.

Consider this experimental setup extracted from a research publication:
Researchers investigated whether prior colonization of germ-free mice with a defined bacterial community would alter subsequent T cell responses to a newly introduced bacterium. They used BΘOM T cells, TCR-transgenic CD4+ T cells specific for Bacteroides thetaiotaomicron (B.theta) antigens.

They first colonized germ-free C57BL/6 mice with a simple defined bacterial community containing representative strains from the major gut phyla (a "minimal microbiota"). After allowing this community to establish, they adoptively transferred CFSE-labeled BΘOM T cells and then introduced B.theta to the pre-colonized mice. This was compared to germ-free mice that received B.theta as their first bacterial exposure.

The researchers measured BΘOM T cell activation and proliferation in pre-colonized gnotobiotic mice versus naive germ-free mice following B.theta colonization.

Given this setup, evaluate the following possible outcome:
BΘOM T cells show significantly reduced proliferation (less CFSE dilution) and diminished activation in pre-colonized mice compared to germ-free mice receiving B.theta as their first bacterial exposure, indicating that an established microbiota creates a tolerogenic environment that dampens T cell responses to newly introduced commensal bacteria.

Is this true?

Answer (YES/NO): YES